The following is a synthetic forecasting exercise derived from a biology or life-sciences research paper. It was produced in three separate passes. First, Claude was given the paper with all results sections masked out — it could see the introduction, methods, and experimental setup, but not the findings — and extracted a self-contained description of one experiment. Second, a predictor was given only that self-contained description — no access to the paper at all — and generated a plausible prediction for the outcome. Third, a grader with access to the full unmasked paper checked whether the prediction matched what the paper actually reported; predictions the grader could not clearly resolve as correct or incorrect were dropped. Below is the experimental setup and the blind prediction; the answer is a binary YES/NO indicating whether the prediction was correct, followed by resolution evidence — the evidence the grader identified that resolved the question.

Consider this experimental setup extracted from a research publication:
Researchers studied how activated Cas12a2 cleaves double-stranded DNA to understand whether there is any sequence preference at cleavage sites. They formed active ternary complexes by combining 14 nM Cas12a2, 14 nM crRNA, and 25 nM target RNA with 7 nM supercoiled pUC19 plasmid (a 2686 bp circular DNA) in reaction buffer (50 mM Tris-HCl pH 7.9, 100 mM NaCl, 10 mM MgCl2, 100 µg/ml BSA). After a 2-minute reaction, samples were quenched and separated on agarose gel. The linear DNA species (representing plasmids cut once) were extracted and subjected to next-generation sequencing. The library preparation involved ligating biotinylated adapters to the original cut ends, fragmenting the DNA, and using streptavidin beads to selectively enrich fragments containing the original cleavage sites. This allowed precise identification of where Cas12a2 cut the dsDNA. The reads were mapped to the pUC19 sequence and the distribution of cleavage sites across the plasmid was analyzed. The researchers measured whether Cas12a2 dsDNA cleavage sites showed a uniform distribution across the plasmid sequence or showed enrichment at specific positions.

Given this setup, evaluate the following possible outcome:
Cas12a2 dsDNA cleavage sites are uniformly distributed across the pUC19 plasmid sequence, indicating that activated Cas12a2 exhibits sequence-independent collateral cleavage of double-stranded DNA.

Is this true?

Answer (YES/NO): NO